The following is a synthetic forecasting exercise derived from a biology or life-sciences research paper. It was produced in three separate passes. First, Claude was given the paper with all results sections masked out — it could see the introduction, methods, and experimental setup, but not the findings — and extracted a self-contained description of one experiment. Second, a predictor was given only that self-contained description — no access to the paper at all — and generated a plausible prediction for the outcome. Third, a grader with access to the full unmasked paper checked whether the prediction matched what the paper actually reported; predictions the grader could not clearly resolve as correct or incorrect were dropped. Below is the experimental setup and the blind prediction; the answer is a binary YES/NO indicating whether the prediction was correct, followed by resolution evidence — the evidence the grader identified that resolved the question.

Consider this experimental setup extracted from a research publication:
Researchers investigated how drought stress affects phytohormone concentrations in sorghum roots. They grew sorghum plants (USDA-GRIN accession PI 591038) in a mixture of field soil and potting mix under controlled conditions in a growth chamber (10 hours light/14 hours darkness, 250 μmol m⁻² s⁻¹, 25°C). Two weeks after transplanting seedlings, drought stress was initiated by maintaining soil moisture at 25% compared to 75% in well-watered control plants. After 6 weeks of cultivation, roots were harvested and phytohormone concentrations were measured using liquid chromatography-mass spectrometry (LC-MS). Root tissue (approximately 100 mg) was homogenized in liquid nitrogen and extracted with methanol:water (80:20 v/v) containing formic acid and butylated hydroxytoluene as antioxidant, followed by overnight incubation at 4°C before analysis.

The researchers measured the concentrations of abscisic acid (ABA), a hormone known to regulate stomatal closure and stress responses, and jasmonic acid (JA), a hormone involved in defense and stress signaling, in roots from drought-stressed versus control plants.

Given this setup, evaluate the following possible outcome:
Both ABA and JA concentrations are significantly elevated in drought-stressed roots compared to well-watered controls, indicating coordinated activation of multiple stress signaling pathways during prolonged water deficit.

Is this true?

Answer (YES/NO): NO